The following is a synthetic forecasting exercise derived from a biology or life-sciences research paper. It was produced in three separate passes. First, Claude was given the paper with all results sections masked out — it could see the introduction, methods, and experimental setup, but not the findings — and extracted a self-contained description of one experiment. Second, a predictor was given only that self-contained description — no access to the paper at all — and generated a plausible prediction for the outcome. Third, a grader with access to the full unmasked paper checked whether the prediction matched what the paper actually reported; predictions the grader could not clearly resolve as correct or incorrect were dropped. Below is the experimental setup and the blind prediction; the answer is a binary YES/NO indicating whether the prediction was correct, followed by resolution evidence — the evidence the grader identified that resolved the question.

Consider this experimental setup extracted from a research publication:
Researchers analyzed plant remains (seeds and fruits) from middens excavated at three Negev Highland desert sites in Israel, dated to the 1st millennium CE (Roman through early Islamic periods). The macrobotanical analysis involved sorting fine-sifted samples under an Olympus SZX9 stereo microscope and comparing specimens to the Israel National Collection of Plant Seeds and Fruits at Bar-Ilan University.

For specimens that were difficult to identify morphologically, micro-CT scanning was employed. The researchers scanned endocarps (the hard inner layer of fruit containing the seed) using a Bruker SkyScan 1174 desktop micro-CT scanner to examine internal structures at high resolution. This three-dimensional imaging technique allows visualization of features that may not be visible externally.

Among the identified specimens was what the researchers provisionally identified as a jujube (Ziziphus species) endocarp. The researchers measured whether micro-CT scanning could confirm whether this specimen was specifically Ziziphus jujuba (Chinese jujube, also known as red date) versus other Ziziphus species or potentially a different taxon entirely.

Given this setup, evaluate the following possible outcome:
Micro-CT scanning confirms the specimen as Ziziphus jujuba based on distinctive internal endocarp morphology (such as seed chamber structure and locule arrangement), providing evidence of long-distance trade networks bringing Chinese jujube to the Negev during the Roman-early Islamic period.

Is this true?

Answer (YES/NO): YES